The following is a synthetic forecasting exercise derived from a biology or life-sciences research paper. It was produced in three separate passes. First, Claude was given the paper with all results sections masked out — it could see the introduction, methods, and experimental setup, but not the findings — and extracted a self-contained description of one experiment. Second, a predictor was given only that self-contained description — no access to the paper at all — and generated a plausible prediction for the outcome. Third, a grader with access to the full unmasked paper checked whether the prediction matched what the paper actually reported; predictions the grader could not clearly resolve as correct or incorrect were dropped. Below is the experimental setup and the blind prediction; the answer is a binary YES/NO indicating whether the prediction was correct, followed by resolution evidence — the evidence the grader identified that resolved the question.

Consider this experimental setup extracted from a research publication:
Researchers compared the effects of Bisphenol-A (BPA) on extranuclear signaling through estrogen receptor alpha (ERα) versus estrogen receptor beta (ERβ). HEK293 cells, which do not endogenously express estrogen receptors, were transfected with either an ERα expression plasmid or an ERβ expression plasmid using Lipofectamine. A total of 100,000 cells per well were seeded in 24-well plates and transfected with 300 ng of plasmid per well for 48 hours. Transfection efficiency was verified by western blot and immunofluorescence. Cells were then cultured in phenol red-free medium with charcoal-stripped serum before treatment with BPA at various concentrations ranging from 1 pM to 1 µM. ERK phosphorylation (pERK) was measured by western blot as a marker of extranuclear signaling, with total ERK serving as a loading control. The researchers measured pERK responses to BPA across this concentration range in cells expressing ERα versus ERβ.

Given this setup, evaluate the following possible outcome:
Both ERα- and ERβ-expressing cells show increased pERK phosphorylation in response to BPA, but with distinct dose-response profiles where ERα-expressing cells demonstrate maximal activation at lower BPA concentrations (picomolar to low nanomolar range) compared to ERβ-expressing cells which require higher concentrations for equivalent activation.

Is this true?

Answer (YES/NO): NO